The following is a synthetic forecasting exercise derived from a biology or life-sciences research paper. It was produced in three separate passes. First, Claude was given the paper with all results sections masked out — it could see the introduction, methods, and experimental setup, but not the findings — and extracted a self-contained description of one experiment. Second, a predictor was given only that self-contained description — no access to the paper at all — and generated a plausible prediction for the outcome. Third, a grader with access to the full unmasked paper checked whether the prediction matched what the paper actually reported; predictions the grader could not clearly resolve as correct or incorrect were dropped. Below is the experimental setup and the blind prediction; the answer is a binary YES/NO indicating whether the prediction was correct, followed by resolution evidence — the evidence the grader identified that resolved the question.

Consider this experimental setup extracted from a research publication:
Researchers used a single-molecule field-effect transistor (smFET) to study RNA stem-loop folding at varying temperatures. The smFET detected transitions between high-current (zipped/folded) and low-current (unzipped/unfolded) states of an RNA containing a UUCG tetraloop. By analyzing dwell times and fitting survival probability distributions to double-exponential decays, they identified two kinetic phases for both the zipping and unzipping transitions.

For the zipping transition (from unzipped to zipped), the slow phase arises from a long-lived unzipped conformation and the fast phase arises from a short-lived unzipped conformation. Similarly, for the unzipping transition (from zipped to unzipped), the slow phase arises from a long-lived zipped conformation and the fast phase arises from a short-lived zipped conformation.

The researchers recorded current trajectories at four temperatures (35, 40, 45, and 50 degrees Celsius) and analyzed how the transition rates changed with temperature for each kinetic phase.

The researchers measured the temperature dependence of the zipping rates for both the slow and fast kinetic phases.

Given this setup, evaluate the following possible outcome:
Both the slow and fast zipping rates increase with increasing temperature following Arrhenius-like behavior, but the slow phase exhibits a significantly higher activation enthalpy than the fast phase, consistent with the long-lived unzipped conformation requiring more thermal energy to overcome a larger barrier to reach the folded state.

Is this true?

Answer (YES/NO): NO